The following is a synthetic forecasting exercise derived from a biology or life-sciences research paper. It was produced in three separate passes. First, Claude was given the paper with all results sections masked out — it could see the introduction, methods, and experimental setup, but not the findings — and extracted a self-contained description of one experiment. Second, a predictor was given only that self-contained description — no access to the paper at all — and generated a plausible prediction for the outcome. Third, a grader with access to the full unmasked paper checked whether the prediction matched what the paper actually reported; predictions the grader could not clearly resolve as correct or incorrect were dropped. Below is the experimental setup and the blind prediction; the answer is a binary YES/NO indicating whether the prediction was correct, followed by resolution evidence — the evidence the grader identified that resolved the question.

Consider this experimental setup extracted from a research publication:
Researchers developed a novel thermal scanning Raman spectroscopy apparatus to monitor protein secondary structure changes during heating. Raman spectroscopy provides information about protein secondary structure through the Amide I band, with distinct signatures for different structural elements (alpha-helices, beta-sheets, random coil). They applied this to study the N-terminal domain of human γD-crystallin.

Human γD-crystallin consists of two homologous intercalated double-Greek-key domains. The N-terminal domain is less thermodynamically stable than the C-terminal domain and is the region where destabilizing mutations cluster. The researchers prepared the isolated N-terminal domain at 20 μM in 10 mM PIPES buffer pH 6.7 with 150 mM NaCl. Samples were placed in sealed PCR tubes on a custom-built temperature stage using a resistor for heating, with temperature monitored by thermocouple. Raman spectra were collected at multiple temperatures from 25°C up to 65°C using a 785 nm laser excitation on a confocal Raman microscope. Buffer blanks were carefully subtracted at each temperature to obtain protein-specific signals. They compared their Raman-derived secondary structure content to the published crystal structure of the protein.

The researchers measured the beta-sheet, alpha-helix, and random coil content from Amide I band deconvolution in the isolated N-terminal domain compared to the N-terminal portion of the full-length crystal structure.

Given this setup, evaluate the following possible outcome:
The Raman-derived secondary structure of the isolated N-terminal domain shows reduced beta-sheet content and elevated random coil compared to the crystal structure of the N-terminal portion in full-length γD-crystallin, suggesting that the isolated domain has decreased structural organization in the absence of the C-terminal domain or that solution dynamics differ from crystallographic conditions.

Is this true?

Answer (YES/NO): NO